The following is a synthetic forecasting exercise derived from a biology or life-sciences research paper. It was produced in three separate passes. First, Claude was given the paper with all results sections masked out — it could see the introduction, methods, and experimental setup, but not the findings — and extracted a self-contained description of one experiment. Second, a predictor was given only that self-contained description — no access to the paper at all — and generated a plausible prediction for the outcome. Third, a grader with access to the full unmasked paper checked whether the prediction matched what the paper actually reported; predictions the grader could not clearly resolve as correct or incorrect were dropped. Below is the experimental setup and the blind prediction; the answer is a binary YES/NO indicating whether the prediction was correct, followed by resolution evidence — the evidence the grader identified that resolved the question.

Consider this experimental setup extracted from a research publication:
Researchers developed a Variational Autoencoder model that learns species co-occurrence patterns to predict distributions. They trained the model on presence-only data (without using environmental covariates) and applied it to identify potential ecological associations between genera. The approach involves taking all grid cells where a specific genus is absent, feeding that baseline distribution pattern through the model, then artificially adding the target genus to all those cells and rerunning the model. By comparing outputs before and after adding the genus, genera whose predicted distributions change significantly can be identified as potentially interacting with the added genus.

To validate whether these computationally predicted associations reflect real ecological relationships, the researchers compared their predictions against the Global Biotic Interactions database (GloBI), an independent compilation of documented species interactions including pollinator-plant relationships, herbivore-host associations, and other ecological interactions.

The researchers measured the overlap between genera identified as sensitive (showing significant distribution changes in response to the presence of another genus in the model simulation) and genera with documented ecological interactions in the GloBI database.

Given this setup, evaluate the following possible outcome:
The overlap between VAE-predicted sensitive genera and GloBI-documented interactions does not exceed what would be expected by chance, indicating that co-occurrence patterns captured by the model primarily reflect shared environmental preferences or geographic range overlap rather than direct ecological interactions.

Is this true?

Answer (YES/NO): NO